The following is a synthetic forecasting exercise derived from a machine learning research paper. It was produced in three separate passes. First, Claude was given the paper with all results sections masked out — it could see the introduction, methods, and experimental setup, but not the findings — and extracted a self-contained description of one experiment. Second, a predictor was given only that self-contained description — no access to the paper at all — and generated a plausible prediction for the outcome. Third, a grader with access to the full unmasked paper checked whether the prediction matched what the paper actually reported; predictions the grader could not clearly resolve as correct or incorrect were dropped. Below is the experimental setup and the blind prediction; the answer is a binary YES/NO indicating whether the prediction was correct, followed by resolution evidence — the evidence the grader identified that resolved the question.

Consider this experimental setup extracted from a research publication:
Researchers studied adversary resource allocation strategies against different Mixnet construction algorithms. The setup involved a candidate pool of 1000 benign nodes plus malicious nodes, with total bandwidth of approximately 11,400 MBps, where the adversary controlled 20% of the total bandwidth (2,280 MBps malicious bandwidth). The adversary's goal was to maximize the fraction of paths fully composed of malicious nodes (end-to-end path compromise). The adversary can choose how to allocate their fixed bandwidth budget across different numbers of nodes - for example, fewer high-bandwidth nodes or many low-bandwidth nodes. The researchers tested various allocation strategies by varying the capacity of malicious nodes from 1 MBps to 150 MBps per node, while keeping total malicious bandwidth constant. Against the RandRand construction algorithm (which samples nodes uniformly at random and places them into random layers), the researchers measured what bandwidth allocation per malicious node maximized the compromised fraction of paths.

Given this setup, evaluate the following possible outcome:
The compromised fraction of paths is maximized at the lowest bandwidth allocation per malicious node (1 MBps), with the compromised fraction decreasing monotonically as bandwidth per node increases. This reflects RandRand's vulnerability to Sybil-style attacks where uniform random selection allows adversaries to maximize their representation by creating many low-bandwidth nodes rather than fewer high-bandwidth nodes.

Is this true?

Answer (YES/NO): NO